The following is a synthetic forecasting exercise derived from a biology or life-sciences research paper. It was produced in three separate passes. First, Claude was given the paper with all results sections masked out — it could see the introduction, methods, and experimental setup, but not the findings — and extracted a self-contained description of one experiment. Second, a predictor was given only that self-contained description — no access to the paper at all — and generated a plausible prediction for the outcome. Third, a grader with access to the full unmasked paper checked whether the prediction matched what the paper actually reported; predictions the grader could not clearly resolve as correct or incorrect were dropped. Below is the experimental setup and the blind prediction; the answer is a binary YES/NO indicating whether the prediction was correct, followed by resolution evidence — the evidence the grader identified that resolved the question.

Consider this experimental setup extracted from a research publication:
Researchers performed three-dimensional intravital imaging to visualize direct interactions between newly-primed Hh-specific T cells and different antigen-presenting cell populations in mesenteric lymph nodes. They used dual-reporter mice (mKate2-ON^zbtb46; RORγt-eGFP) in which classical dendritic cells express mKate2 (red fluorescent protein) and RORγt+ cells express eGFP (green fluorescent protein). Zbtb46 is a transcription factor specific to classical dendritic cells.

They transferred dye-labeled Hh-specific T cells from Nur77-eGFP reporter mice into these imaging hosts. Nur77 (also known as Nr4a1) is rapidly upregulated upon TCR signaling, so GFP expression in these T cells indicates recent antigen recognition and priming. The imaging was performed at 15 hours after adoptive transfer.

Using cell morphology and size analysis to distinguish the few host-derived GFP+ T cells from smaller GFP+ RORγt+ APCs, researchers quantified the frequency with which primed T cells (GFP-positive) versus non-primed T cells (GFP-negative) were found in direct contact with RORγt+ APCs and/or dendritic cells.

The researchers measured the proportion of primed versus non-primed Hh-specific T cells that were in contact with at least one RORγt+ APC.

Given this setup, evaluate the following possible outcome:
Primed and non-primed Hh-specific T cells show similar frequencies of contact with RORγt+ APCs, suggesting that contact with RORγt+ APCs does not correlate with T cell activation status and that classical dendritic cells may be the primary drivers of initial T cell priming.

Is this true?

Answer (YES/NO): NO